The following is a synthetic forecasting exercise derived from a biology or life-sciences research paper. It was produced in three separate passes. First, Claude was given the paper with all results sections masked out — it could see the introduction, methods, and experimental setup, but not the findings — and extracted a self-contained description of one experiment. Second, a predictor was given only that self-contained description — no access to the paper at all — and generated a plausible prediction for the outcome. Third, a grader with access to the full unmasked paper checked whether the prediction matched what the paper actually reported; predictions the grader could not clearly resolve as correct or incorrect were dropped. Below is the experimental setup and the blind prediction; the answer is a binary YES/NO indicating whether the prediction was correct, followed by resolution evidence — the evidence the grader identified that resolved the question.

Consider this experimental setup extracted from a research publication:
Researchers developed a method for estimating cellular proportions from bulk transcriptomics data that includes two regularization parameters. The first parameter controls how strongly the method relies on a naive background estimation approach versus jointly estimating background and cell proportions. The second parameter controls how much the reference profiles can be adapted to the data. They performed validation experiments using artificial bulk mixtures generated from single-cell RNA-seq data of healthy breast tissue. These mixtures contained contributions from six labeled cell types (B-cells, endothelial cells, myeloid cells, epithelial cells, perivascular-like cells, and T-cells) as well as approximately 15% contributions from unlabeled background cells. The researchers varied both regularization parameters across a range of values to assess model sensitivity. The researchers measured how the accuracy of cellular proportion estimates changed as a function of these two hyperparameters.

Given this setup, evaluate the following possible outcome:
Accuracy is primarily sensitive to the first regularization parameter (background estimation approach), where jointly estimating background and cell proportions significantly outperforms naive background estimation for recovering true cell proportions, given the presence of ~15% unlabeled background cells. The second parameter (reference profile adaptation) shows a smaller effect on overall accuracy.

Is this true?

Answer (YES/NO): NO